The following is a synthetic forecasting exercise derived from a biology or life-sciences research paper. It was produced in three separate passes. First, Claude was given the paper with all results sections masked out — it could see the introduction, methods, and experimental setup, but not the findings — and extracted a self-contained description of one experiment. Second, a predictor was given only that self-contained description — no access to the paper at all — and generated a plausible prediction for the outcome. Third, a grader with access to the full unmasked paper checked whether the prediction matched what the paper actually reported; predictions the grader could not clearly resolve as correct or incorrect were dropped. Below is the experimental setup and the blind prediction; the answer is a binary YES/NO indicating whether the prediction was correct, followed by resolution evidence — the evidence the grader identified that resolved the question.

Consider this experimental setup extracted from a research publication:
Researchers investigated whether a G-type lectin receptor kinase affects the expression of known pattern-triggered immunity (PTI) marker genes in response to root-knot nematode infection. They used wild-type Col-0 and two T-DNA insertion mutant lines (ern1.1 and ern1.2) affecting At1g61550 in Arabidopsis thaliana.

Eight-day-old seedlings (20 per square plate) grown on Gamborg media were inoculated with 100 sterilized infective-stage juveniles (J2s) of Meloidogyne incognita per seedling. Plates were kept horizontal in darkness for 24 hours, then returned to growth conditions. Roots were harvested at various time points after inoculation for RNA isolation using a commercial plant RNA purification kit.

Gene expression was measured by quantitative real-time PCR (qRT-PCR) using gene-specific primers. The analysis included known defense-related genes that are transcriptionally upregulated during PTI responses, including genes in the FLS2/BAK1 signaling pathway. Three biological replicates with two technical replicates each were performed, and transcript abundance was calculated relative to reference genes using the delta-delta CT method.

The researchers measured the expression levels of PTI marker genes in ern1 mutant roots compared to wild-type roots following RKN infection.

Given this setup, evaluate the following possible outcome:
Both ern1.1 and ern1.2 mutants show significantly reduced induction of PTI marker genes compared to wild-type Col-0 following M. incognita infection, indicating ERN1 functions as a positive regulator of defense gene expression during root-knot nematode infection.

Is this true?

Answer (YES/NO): NO